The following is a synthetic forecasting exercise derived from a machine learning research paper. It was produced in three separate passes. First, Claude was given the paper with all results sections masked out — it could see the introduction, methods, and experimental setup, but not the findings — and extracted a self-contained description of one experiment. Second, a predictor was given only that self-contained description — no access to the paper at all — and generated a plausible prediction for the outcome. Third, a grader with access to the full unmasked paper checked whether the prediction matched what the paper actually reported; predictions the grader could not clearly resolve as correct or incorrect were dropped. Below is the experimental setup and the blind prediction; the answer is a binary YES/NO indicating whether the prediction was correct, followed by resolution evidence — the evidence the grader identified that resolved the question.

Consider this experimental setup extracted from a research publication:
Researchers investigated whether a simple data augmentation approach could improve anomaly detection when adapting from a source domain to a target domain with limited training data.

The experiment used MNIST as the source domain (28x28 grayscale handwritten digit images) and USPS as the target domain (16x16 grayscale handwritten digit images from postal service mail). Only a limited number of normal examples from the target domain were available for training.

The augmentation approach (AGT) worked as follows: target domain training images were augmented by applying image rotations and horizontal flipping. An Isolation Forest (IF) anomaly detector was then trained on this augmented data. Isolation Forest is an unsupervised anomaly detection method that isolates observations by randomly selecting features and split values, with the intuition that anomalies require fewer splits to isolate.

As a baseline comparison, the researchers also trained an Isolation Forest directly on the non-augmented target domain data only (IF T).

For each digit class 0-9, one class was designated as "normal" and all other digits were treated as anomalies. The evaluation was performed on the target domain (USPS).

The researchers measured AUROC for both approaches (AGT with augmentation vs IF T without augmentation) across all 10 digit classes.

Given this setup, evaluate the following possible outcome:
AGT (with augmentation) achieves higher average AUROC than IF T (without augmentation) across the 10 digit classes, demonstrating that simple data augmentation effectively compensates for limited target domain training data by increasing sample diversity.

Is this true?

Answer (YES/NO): NO